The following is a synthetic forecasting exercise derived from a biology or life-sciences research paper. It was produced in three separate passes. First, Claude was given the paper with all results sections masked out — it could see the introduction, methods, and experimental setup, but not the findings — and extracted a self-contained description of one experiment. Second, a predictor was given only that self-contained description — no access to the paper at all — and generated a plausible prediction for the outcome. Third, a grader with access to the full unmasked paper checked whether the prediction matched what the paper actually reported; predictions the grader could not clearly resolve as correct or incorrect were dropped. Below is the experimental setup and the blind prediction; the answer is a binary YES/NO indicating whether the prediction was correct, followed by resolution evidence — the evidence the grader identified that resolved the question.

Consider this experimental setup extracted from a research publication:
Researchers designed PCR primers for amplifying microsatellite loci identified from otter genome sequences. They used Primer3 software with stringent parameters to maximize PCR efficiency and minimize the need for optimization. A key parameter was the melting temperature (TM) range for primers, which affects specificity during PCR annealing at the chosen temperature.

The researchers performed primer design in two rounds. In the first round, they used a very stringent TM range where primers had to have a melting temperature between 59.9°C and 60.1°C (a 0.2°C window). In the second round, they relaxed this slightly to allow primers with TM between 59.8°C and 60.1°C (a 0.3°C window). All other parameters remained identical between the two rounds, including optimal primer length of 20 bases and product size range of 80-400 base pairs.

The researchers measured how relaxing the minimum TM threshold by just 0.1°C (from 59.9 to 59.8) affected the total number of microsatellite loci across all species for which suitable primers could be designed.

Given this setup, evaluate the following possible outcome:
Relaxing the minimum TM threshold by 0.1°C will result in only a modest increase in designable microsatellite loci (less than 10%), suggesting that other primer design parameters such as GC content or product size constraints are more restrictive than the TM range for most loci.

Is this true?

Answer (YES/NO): NO